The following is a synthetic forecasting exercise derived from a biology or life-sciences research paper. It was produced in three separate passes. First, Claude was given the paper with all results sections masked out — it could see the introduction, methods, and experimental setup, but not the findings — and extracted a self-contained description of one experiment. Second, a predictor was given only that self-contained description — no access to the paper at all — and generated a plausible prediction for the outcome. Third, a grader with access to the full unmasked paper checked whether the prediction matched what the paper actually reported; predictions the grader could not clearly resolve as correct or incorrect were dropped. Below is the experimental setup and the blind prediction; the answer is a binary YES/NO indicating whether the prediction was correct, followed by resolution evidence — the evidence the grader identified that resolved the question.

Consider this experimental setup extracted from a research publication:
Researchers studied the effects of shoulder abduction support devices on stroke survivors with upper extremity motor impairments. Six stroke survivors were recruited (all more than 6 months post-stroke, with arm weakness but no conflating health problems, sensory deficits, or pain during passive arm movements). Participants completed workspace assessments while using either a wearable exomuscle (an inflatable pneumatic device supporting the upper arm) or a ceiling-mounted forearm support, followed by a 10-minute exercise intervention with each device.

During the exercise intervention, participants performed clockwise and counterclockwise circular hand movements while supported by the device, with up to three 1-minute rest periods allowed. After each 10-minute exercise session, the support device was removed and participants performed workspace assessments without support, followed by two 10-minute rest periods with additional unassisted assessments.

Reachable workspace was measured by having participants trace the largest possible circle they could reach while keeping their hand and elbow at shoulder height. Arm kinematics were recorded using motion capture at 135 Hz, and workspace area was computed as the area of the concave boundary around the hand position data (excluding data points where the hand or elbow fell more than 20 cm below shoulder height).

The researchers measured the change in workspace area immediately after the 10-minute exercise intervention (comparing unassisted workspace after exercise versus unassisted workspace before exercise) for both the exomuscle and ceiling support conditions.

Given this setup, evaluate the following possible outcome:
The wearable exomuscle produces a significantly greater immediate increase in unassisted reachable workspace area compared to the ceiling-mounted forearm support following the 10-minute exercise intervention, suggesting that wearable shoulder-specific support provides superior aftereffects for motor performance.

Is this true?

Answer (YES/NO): NO